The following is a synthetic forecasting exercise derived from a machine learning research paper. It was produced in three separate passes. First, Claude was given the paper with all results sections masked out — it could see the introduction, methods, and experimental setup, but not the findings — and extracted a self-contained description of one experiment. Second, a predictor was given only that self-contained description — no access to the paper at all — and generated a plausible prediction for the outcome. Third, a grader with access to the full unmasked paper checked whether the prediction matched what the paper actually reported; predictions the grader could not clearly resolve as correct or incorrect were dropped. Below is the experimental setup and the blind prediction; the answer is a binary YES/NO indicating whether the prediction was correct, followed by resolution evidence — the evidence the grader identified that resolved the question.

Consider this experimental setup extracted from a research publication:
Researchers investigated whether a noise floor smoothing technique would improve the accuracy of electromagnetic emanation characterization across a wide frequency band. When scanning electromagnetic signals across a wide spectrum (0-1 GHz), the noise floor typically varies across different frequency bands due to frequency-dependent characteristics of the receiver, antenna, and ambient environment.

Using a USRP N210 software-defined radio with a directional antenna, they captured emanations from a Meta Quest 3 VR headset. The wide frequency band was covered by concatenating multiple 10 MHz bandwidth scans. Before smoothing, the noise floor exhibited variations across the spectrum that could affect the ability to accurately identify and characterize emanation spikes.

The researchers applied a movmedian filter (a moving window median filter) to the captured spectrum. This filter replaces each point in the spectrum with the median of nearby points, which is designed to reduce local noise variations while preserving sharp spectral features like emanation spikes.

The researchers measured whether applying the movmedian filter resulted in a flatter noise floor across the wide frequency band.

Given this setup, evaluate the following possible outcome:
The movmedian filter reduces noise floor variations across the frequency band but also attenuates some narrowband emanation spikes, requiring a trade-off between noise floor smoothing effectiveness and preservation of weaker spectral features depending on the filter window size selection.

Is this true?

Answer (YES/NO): NO